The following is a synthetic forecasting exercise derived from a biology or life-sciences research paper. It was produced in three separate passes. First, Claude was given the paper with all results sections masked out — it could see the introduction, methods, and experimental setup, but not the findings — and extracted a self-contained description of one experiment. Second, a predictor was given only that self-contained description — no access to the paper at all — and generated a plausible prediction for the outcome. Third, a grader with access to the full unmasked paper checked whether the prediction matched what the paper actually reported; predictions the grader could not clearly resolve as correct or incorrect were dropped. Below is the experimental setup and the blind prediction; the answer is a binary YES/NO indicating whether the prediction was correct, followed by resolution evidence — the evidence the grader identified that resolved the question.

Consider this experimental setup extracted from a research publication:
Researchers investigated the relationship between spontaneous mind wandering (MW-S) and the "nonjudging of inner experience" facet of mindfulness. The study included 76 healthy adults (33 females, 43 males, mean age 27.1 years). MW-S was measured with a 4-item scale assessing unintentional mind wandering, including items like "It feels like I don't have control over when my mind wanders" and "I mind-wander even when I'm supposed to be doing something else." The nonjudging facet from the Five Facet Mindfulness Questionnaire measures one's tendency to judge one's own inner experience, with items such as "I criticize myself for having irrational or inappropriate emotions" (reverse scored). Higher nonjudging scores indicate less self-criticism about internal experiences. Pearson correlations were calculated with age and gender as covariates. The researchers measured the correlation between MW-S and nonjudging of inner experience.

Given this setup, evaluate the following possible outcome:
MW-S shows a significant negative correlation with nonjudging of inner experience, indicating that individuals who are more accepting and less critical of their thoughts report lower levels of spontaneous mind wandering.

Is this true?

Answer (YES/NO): NO